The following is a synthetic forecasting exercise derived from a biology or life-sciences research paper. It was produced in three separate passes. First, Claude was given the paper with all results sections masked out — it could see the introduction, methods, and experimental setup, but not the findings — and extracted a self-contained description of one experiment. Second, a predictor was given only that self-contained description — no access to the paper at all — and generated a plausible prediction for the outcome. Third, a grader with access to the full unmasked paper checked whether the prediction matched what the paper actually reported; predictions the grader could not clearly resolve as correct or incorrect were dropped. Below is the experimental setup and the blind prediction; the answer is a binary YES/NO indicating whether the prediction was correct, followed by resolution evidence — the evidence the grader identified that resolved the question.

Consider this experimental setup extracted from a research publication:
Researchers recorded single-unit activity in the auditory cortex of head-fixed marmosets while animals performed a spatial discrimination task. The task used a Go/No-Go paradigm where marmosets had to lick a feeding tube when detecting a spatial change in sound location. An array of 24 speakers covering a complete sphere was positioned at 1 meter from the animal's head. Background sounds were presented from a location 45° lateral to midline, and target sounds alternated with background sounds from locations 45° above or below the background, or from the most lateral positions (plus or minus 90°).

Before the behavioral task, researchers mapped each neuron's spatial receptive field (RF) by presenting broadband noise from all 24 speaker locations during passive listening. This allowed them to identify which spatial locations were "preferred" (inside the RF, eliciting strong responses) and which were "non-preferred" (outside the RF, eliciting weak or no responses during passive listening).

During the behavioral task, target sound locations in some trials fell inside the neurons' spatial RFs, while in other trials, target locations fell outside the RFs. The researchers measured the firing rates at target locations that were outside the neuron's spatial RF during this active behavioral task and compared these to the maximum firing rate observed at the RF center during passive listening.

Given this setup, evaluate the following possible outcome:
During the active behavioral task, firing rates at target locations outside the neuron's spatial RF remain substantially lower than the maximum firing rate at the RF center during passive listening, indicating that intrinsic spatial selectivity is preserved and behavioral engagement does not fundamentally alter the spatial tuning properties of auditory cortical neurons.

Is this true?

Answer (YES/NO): NO